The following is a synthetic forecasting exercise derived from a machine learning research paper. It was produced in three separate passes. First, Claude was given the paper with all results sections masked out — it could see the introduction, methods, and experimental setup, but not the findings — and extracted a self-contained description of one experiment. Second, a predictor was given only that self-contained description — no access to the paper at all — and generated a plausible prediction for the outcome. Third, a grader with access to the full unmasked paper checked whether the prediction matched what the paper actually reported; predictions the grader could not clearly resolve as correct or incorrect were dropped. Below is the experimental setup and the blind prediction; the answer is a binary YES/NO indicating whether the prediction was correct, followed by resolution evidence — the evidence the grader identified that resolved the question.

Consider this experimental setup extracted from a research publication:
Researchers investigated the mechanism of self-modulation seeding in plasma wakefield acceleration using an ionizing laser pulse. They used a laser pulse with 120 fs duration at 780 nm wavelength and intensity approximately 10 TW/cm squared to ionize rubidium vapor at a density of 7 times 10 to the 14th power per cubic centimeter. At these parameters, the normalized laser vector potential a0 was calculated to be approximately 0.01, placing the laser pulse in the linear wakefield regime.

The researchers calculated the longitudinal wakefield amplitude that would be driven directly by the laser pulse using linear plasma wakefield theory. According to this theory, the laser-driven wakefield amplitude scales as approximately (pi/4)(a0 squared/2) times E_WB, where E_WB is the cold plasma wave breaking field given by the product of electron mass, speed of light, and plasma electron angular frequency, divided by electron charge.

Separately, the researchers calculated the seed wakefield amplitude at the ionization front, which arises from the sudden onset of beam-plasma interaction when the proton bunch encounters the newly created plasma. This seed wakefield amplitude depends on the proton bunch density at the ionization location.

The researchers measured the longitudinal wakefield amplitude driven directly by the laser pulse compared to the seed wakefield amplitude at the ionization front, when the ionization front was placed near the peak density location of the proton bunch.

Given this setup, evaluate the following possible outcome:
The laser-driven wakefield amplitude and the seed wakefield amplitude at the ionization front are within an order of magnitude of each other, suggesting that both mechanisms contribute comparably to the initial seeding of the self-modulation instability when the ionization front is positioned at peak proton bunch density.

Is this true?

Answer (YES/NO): NO